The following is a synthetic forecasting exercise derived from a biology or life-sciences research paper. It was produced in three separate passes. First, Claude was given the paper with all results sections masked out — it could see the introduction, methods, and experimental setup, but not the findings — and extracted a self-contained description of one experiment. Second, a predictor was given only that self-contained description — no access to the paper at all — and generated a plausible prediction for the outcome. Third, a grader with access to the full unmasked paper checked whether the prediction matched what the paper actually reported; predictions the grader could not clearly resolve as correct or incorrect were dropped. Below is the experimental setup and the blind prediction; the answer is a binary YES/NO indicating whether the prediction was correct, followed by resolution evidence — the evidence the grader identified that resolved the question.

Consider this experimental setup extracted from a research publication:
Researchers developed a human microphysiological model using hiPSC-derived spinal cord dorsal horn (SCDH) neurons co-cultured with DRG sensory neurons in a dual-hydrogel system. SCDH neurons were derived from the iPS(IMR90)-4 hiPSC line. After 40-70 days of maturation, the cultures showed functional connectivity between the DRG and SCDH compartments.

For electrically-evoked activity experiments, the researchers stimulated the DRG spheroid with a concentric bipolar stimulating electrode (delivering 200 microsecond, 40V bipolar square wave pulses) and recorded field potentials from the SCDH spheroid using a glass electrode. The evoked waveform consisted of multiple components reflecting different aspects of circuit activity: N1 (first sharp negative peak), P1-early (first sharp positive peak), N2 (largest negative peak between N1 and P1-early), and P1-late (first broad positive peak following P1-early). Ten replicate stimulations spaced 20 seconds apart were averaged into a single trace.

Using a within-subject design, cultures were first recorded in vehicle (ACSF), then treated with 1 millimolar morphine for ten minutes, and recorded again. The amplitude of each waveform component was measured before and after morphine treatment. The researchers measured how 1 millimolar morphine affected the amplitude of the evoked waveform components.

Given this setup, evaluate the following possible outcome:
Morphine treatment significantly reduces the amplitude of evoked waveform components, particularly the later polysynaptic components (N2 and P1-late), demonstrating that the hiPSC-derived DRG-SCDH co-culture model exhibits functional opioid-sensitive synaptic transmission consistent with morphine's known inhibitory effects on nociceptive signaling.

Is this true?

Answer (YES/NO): YES